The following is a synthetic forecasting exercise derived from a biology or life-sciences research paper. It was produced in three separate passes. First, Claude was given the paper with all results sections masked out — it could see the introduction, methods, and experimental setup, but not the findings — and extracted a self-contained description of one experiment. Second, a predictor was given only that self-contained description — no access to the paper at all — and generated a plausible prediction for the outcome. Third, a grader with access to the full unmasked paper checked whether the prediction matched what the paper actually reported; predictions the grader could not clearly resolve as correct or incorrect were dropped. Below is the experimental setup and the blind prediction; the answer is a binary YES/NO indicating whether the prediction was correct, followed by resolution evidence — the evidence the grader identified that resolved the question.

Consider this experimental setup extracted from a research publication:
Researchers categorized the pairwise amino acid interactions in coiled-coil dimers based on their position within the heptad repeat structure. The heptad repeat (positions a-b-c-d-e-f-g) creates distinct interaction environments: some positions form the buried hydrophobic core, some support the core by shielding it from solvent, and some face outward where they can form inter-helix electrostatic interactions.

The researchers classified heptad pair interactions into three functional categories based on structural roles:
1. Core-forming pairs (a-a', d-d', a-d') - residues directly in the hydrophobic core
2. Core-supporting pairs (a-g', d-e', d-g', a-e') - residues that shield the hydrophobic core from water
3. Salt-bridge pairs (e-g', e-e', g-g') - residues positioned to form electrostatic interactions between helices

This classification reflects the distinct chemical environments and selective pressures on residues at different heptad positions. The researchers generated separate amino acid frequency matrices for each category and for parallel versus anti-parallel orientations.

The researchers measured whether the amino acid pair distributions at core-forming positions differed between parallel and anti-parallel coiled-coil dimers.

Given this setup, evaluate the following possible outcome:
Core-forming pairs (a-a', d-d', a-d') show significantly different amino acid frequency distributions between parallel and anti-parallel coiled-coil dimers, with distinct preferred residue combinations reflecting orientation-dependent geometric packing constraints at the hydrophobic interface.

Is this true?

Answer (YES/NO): YES